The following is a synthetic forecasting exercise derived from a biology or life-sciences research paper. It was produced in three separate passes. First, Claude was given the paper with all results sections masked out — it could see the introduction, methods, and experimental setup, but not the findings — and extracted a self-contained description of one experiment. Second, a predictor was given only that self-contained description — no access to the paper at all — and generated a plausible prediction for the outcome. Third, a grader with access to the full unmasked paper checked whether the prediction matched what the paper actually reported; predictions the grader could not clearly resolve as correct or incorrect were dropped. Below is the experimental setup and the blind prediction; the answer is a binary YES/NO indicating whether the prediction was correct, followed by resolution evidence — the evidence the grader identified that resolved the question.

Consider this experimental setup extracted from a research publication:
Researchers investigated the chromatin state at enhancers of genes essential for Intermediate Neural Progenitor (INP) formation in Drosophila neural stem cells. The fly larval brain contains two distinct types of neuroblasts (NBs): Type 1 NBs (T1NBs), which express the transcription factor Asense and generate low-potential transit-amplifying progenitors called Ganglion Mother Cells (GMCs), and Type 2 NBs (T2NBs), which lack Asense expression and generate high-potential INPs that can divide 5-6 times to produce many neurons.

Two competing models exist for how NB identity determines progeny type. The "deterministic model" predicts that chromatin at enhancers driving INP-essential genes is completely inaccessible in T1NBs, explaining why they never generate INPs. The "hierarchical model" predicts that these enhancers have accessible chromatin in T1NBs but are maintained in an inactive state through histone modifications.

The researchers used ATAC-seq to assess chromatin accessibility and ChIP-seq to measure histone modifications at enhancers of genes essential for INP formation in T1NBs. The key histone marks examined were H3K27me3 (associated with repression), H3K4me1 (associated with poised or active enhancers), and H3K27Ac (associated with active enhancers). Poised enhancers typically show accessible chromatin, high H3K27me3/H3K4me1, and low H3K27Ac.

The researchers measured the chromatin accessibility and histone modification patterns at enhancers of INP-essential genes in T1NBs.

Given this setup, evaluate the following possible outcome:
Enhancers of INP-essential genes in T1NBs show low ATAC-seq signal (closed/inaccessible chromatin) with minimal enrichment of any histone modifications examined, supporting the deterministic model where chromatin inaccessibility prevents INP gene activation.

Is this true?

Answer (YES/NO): NO